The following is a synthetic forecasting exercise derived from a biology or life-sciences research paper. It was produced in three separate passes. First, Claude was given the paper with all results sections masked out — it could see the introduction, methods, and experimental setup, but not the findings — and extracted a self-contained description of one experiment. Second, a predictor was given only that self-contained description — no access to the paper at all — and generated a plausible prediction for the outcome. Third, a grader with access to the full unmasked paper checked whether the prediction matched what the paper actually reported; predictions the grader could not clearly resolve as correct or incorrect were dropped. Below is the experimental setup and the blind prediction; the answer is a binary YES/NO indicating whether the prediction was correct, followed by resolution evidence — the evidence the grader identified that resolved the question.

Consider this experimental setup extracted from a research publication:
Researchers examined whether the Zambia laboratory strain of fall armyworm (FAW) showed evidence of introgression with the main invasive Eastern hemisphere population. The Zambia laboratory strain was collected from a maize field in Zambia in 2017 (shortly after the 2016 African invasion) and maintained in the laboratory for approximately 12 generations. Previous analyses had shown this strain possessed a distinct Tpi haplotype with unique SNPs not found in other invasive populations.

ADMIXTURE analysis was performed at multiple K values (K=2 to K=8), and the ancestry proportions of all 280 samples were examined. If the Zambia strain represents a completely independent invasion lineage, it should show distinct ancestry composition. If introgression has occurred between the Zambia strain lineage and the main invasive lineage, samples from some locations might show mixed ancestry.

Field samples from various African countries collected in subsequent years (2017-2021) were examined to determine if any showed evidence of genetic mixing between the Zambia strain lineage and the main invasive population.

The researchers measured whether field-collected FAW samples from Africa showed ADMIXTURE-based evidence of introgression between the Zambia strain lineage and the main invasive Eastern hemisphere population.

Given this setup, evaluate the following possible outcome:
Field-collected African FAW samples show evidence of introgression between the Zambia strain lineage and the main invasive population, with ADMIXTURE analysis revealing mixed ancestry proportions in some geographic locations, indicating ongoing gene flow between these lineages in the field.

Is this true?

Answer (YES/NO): YES